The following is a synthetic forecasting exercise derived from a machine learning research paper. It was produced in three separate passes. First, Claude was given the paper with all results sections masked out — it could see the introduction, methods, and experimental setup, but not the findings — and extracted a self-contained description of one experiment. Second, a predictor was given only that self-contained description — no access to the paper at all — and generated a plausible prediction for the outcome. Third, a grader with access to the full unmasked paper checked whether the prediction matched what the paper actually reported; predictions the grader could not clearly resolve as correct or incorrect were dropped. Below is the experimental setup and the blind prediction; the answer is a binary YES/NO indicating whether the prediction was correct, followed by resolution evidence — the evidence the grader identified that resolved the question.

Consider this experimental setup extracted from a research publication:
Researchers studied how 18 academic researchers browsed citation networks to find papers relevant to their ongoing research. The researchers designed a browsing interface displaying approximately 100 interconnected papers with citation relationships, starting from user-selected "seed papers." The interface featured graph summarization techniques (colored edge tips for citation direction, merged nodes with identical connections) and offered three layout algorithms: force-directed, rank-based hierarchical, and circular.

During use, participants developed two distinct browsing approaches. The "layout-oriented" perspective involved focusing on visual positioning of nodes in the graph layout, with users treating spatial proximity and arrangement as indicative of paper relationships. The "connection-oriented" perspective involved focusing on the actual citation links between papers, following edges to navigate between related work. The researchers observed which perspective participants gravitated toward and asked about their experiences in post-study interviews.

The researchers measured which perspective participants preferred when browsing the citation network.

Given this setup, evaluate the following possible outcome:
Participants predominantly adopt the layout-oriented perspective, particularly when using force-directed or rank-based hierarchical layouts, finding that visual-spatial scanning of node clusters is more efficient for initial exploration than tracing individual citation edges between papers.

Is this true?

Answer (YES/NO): YES